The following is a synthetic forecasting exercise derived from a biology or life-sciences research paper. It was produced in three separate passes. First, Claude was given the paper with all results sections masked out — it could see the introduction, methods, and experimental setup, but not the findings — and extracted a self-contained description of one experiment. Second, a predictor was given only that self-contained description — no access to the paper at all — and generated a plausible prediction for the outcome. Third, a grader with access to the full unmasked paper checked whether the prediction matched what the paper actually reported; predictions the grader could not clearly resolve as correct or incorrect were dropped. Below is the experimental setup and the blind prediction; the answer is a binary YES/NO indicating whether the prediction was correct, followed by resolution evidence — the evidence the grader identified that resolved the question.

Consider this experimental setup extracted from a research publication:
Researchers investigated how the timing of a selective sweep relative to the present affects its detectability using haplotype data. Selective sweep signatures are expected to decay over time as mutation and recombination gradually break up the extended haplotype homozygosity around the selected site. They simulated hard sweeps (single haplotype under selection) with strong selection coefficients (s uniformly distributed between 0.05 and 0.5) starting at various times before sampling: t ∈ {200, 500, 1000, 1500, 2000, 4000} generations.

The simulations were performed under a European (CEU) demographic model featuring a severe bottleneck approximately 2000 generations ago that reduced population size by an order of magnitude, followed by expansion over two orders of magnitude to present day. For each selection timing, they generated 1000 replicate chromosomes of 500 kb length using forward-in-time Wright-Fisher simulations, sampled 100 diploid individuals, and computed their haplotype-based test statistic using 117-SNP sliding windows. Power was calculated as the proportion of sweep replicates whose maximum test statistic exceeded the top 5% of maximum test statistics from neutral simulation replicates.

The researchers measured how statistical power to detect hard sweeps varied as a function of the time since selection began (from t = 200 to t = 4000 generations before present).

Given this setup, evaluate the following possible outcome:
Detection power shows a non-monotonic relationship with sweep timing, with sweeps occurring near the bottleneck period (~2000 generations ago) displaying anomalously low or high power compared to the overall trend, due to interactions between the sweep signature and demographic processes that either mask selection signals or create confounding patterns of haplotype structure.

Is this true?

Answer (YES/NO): NO